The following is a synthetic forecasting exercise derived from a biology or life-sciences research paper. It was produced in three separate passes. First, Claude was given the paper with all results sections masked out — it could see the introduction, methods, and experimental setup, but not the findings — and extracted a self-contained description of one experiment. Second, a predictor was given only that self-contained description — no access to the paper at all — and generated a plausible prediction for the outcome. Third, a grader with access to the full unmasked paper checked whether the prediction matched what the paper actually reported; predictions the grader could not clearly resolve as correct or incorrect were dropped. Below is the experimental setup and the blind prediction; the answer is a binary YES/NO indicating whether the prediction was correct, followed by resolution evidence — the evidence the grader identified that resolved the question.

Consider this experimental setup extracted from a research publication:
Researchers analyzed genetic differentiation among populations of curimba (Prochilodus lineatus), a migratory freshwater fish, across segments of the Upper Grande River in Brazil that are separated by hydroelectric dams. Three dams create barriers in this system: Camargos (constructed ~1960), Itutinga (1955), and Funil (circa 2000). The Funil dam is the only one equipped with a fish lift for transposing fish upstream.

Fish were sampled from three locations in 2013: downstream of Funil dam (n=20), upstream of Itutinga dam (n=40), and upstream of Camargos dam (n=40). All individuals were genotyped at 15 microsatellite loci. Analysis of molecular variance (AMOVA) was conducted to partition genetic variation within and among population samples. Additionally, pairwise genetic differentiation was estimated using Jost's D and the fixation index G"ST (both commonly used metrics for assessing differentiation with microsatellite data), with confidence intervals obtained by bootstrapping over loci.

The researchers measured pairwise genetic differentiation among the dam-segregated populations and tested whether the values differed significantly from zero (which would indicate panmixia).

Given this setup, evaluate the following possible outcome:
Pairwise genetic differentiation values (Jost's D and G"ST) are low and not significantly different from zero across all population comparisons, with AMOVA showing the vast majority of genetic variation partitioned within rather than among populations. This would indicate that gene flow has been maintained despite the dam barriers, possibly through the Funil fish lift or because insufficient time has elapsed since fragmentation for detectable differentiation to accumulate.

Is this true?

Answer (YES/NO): NO